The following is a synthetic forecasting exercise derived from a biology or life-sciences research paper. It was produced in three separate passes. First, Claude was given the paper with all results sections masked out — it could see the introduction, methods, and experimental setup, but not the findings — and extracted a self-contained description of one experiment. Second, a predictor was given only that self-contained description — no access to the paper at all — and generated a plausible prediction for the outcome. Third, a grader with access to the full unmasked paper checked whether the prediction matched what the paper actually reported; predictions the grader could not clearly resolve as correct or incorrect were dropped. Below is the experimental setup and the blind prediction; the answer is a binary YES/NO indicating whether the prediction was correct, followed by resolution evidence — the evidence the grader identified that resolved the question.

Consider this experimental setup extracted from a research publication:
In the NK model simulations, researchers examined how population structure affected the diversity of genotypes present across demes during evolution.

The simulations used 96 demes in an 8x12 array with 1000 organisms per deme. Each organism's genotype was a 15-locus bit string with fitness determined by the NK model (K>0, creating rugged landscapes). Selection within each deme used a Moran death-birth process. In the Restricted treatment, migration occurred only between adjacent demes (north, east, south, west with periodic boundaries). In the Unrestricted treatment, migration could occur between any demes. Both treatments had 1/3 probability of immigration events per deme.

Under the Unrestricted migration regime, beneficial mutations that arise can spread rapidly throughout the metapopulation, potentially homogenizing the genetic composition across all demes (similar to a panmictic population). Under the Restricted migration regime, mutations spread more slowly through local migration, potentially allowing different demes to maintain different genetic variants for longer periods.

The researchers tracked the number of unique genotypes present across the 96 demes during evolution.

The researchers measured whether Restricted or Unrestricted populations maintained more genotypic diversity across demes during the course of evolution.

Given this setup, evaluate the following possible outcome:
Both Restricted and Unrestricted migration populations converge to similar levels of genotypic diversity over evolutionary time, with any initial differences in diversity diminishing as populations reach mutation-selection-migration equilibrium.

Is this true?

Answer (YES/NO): NO